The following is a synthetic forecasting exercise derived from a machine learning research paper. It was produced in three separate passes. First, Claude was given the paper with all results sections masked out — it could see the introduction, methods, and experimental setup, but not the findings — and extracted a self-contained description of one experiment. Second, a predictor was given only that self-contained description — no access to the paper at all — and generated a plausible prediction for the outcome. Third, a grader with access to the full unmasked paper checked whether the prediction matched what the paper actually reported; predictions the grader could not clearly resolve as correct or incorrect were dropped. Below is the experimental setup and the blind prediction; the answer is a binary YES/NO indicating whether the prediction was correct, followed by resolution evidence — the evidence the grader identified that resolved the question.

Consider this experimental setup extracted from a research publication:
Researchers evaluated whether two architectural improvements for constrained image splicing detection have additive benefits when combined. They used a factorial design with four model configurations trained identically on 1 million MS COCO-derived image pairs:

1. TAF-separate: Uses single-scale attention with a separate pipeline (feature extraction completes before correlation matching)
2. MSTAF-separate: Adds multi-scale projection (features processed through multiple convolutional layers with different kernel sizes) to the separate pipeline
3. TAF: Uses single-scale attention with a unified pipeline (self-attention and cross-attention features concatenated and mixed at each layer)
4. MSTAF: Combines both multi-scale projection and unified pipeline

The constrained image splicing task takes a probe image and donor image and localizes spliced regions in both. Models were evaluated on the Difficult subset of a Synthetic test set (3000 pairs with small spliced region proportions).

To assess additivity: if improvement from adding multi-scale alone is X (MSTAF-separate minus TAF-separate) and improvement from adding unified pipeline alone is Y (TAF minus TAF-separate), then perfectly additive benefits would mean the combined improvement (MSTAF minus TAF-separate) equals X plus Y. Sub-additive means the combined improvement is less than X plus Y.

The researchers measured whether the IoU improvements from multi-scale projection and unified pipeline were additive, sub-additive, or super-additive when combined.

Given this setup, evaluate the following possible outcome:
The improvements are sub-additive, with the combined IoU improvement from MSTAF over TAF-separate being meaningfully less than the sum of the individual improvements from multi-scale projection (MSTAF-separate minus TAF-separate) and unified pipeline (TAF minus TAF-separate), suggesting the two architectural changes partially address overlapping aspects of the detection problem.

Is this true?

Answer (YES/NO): YES